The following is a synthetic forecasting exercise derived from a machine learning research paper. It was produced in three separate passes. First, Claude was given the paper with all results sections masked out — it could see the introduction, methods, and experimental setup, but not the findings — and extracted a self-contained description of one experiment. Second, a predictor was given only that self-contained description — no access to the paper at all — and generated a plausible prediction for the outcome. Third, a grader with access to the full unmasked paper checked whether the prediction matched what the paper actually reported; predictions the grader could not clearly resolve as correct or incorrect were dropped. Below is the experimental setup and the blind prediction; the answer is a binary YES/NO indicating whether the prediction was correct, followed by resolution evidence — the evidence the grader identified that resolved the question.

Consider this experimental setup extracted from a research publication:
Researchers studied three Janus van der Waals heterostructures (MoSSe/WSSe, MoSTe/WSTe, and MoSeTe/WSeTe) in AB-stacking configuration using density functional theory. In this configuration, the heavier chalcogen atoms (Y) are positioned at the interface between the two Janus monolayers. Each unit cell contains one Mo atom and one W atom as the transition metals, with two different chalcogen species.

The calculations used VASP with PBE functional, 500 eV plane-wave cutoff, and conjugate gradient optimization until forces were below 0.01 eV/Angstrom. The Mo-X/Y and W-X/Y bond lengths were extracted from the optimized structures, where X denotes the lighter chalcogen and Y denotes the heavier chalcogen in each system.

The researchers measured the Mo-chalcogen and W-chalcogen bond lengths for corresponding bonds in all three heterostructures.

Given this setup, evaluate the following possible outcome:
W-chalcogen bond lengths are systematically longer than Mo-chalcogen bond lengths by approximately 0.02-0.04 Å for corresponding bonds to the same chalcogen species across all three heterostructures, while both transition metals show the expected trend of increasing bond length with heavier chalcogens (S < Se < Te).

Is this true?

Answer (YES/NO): NO